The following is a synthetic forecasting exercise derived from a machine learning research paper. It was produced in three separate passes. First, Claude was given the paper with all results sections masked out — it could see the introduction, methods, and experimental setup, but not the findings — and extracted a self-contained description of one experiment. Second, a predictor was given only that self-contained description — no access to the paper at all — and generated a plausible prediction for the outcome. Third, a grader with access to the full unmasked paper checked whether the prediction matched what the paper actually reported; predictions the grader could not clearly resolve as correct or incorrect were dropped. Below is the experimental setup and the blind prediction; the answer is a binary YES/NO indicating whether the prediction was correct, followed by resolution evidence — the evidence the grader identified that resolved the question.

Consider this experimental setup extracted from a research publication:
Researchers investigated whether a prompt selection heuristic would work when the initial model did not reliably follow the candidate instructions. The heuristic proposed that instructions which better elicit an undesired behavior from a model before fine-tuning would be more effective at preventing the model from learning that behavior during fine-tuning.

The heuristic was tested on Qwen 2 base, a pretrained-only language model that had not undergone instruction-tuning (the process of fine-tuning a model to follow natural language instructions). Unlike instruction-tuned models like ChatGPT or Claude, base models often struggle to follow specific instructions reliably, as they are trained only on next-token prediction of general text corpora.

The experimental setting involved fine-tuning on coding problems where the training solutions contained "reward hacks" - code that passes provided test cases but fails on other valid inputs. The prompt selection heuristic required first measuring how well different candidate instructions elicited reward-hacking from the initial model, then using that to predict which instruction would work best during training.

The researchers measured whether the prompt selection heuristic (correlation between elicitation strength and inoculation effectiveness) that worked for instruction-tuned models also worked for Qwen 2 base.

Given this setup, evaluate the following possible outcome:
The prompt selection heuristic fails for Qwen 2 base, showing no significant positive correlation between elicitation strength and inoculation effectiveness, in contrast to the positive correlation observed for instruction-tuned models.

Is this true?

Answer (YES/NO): YES